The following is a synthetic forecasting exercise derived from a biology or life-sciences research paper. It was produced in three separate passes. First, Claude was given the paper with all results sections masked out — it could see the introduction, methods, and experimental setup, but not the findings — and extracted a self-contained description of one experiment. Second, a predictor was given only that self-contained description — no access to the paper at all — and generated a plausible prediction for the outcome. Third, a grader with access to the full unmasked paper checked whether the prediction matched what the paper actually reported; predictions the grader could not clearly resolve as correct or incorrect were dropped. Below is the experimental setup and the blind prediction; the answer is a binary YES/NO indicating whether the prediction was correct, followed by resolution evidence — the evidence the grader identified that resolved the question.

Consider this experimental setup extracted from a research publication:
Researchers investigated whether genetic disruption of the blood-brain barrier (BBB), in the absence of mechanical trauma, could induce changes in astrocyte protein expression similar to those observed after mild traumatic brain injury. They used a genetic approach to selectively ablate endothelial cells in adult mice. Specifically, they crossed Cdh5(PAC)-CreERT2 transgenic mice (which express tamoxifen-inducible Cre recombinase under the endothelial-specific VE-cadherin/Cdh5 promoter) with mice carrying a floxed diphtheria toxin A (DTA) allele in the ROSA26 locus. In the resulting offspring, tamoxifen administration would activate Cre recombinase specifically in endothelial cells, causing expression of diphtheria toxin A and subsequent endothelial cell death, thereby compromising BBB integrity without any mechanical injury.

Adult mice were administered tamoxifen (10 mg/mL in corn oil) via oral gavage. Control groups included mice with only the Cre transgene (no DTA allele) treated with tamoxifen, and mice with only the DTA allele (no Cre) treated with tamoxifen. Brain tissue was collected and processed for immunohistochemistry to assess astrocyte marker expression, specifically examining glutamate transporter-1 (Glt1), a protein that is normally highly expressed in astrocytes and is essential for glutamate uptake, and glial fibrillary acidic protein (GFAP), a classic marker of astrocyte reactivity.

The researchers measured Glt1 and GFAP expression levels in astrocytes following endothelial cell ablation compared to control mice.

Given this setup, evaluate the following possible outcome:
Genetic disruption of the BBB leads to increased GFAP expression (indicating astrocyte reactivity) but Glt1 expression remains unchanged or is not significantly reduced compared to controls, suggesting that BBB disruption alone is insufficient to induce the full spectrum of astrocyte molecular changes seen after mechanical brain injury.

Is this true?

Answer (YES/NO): NO